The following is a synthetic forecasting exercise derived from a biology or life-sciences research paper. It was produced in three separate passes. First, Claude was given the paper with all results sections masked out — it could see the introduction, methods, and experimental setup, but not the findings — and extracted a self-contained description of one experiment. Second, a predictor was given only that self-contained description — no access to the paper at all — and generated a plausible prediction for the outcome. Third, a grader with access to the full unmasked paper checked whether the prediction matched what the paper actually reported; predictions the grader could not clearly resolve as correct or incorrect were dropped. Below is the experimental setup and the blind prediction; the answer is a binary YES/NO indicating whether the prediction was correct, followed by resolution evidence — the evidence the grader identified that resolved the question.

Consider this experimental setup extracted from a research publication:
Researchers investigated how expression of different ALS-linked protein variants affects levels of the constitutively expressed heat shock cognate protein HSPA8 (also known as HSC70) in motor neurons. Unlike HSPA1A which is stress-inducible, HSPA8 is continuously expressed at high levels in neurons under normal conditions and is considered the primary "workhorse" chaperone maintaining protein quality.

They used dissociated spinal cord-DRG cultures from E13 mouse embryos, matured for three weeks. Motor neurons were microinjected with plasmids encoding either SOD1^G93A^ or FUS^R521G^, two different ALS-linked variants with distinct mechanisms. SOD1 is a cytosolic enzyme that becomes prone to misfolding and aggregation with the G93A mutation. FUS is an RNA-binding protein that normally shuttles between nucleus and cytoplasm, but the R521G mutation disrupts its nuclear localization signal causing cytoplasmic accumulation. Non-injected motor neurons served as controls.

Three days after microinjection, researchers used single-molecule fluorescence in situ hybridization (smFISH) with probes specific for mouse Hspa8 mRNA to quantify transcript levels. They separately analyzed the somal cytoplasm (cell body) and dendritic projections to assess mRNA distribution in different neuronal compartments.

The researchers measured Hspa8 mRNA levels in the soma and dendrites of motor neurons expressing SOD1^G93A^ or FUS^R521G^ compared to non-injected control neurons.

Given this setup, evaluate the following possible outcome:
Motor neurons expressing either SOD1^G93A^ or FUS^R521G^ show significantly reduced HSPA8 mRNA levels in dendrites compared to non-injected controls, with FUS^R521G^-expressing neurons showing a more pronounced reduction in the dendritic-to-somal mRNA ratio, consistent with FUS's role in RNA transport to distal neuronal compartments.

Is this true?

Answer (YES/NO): NO